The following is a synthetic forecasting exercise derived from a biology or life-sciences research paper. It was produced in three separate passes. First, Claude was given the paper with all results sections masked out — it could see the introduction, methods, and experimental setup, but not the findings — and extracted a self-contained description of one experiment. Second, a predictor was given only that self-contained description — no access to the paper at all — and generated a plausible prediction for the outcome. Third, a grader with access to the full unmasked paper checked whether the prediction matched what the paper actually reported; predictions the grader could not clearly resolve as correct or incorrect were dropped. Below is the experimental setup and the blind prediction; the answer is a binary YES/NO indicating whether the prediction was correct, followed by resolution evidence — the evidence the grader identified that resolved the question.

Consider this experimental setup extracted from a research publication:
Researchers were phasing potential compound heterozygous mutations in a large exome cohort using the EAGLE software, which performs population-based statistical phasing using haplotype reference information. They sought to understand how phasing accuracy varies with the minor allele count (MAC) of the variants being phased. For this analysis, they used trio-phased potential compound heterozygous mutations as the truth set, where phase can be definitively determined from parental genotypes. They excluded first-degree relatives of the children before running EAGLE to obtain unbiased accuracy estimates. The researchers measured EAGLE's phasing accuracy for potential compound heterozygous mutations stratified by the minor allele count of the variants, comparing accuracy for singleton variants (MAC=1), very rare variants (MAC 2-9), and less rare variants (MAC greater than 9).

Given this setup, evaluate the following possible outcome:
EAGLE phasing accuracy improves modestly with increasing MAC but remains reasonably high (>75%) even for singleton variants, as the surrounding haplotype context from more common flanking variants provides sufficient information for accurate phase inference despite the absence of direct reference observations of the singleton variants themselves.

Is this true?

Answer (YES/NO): NO